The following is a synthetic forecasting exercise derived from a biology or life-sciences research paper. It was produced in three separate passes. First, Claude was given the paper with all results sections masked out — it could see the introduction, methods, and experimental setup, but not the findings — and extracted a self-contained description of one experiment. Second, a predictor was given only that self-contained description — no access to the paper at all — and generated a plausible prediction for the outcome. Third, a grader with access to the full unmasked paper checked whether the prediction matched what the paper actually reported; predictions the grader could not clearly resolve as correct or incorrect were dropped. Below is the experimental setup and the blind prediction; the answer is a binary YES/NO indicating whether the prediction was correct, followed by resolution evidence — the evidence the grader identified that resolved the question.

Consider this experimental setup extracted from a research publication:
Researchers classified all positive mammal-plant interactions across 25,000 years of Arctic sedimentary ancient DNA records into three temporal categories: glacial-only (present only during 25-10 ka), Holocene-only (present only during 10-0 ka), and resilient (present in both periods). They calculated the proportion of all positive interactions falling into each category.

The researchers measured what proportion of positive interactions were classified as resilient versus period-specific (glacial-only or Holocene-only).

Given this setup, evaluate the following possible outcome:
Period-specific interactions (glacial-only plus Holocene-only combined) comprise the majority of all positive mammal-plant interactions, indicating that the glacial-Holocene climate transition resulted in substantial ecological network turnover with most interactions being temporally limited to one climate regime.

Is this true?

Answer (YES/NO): NO